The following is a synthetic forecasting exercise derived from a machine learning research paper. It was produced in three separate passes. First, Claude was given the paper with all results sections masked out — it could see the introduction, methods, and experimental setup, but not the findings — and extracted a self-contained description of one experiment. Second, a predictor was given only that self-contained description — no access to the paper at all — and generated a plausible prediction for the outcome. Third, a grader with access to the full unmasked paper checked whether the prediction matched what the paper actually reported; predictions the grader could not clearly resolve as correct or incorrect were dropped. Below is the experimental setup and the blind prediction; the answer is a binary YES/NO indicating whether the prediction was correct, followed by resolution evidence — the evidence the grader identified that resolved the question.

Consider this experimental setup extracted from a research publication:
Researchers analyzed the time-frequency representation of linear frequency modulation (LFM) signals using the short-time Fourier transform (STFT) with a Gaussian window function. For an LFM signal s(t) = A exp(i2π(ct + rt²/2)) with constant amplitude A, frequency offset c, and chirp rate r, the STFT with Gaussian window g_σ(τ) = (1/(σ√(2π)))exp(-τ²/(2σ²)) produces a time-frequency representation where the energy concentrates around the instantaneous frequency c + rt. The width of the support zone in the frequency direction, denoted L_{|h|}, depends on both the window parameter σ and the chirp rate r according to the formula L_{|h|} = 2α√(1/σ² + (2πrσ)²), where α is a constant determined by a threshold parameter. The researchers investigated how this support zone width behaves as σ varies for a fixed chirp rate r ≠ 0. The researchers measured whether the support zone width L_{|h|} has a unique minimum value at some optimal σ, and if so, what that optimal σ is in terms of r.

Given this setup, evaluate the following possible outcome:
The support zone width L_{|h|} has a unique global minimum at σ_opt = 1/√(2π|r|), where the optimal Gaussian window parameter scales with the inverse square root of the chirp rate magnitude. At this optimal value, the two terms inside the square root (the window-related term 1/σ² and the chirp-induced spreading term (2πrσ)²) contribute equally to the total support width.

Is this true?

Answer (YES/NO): YES